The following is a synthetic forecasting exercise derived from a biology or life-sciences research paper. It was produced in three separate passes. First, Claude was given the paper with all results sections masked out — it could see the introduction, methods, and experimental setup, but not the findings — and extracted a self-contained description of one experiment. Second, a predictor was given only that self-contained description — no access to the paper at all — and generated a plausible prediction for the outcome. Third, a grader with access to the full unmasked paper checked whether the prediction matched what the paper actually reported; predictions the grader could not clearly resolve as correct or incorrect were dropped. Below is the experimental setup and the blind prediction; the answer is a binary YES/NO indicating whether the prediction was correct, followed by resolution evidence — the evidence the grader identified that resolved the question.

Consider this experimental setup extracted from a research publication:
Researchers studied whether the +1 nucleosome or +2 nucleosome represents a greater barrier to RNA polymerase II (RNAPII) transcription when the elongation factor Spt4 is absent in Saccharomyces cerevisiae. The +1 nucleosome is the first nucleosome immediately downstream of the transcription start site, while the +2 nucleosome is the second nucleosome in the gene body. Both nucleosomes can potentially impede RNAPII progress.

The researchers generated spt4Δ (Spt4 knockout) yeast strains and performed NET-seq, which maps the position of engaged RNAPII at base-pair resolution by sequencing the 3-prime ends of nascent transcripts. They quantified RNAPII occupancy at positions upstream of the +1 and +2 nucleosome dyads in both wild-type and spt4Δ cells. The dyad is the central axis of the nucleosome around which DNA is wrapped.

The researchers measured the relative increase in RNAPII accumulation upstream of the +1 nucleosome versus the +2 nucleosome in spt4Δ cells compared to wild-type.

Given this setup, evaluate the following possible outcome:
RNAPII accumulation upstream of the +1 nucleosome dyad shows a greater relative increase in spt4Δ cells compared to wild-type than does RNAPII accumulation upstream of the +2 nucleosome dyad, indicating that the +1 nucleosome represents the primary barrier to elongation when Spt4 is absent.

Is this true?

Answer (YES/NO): NO